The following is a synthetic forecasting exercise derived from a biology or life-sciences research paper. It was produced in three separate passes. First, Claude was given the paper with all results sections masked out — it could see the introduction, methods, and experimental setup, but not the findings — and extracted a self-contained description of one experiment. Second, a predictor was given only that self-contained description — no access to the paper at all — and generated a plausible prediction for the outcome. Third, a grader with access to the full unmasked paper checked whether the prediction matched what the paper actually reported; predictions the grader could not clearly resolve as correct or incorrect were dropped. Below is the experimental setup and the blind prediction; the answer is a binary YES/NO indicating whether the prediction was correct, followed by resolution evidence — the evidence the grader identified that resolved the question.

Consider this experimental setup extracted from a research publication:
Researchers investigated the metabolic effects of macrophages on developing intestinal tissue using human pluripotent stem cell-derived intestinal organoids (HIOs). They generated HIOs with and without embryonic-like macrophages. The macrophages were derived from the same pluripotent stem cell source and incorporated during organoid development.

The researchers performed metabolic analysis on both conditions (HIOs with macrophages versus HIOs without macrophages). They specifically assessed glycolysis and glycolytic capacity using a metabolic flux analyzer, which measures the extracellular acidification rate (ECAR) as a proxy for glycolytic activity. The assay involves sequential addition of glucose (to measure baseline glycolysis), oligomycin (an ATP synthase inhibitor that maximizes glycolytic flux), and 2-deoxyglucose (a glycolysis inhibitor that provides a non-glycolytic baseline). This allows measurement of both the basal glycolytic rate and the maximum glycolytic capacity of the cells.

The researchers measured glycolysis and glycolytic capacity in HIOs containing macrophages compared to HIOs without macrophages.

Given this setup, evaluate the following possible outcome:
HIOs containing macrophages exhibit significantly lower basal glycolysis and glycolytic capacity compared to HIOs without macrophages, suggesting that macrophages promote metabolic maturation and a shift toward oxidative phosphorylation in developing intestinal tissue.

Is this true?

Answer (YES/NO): NO